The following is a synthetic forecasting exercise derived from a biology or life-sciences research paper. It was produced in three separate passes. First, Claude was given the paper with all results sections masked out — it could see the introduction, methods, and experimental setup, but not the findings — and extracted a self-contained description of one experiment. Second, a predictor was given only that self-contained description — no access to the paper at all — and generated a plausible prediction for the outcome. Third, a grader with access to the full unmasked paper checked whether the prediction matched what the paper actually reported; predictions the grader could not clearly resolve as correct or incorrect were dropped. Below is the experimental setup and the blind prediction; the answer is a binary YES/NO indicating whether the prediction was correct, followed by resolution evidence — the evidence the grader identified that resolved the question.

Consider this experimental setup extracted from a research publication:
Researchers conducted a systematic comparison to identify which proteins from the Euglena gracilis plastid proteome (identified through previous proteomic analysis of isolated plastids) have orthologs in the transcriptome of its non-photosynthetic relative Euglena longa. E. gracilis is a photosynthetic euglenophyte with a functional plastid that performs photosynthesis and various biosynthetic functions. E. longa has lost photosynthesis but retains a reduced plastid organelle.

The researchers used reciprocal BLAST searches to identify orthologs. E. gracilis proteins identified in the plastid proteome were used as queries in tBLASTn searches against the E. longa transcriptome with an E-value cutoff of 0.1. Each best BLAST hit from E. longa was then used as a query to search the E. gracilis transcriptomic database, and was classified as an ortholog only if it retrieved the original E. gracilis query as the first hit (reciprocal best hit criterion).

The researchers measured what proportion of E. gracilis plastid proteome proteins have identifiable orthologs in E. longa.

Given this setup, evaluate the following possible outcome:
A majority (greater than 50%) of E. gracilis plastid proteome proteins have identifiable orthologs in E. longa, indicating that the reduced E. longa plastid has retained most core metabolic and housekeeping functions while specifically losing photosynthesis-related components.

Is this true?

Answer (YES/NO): NO